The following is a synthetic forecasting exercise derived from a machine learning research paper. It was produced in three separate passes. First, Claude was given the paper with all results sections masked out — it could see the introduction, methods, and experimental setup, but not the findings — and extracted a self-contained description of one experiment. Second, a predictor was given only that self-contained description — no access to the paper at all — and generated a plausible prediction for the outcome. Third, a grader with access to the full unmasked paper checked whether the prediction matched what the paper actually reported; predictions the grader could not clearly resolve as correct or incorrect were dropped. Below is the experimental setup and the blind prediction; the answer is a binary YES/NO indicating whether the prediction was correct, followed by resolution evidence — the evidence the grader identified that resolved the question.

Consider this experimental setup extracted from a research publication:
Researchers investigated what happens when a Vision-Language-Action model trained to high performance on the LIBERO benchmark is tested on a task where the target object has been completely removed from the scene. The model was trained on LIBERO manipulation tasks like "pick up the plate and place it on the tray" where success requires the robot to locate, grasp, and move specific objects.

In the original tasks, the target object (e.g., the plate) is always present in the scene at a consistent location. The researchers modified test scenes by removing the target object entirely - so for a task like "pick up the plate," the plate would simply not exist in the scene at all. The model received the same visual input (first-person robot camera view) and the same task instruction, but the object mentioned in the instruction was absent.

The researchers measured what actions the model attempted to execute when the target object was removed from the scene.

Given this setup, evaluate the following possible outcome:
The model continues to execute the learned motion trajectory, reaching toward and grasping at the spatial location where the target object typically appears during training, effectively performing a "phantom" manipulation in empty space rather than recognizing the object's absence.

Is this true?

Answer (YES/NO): YES